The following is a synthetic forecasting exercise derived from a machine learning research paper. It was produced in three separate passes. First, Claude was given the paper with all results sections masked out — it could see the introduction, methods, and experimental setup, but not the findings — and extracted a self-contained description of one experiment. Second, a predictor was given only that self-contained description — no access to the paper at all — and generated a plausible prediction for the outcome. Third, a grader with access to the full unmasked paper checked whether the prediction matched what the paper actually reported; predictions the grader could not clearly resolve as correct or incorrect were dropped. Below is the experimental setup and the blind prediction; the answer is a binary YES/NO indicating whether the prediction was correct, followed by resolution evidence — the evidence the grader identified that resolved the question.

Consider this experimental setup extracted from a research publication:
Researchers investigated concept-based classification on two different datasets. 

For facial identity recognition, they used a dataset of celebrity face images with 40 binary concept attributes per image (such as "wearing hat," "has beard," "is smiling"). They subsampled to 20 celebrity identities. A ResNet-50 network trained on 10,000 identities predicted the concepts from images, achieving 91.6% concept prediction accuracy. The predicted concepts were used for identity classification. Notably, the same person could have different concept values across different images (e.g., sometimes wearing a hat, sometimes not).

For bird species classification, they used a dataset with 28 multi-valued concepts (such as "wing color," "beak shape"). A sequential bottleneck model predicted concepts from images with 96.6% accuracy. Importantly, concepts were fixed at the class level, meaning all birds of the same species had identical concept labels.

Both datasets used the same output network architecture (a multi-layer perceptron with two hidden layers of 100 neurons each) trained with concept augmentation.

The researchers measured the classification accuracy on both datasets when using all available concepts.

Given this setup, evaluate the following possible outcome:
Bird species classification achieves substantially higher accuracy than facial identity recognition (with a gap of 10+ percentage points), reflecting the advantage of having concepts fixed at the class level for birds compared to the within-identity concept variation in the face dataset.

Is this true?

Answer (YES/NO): YES